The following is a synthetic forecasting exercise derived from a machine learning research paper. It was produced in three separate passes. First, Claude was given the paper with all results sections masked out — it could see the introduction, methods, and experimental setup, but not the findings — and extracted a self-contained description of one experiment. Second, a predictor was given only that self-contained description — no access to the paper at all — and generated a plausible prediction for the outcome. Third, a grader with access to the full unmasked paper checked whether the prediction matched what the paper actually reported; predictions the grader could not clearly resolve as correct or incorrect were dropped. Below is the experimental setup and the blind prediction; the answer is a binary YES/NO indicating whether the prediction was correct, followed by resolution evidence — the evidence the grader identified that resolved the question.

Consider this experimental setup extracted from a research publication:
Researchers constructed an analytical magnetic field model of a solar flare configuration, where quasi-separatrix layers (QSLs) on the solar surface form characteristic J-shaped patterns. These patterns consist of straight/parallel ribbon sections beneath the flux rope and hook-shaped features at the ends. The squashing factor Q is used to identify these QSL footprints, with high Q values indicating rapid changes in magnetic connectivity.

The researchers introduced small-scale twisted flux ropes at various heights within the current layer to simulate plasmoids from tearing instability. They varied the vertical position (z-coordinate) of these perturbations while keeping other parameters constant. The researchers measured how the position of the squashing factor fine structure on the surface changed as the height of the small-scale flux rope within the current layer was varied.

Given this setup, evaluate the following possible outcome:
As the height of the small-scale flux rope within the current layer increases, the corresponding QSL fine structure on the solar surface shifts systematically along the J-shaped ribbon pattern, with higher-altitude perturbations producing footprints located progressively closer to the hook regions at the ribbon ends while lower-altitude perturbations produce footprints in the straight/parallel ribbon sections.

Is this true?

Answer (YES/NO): YES